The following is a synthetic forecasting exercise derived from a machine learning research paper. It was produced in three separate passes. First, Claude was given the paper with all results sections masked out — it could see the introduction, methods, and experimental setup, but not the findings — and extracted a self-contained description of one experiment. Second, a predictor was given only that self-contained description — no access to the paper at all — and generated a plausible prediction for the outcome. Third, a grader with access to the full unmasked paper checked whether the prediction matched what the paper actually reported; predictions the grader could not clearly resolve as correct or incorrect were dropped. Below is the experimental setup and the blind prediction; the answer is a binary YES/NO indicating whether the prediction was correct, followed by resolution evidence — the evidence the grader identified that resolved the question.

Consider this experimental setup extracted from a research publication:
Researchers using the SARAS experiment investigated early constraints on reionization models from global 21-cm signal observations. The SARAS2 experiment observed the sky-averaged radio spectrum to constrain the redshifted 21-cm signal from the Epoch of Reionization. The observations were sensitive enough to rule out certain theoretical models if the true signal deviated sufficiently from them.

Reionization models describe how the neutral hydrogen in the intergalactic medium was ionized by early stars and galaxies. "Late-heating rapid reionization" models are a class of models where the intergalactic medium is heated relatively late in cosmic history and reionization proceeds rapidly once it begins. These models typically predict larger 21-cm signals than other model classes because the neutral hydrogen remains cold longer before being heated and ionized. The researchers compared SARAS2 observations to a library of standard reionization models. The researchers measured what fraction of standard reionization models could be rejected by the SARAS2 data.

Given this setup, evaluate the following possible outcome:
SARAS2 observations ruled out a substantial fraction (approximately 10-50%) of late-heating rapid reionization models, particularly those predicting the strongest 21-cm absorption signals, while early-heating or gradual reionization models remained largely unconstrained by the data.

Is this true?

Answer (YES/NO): NO